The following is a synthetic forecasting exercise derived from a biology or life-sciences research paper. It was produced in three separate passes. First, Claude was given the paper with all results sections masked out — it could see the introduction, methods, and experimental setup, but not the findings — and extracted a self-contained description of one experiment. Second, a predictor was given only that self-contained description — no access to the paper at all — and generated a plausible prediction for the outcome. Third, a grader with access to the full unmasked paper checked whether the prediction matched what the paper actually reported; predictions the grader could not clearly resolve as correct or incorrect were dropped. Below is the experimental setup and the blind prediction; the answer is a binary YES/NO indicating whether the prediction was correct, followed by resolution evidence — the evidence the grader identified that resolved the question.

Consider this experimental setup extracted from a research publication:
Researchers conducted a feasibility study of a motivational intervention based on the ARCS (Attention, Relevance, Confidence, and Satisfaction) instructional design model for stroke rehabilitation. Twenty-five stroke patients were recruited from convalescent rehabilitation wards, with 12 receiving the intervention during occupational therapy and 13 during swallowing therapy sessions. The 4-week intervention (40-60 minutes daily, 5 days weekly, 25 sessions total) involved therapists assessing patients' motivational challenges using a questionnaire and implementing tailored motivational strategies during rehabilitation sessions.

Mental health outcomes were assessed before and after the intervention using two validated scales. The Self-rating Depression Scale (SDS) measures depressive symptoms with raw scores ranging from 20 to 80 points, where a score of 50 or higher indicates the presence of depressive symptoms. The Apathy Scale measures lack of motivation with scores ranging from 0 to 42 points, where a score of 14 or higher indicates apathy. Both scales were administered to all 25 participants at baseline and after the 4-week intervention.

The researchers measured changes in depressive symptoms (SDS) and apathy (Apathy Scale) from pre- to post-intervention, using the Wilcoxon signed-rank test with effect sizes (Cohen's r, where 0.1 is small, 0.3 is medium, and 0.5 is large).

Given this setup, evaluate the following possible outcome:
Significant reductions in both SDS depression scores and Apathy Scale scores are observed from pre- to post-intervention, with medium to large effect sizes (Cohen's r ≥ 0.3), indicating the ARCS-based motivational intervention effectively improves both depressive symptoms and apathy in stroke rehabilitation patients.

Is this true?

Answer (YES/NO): NO